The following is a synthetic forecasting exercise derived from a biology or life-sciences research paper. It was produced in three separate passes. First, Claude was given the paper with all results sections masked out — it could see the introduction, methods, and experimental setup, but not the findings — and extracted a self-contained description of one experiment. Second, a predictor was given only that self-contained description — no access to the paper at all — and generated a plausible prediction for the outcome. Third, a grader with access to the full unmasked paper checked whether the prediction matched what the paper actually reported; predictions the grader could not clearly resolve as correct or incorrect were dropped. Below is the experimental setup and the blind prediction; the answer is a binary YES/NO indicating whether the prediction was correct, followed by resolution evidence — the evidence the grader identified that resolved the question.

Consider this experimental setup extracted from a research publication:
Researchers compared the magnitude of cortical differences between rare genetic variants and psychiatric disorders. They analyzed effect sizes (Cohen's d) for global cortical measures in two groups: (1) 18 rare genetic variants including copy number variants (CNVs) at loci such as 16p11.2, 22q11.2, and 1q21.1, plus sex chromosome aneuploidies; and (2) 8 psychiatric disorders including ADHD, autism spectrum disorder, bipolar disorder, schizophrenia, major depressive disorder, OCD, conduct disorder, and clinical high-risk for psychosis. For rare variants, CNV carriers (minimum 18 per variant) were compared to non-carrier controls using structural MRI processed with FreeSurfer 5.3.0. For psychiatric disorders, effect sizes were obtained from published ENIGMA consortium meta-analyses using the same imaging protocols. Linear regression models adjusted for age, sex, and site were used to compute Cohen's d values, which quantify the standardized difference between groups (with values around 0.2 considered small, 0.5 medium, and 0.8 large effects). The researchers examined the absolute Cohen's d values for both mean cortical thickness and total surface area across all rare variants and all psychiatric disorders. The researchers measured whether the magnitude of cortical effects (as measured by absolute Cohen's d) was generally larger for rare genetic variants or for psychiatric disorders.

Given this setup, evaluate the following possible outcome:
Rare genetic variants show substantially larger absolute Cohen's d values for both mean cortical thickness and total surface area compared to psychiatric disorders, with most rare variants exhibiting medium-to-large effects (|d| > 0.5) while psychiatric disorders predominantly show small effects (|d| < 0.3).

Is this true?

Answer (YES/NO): YES